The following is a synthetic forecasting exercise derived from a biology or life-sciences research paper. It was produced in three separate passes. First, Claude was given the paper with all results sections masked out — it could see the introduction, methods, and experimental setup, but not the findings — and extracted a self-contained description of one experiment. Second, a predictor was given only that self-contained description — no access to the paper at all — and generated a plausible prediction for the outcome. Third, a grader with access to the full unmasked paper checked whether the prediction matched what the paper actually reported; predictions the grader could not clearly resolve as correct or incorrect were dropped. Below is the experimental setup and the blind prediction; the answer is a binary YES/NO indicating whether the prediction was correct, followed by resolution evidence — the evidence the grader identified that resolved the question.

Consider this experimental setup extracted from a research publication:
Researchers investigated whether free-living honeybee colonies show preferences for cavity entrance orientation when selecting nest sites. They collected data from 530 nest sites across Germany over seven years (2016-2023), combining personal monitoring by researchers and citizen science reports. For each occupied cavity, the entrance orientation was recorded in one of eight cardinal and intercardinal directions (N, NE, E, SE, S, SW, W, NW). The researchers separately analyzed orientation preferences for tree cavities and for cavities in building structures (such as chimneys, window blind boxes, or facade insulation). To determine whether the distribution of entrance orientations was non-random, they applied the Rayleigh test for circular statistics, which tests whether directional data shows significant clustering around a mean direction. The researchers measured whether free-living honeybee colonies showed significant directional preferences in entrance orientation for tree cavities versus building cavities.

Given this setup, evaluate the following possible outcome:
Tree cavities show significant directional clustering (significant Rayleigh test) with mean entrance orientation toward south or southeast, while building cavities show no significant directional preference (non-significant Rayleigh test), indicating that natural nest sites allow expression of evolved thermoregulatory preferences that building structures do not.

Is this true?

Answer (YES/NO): YES